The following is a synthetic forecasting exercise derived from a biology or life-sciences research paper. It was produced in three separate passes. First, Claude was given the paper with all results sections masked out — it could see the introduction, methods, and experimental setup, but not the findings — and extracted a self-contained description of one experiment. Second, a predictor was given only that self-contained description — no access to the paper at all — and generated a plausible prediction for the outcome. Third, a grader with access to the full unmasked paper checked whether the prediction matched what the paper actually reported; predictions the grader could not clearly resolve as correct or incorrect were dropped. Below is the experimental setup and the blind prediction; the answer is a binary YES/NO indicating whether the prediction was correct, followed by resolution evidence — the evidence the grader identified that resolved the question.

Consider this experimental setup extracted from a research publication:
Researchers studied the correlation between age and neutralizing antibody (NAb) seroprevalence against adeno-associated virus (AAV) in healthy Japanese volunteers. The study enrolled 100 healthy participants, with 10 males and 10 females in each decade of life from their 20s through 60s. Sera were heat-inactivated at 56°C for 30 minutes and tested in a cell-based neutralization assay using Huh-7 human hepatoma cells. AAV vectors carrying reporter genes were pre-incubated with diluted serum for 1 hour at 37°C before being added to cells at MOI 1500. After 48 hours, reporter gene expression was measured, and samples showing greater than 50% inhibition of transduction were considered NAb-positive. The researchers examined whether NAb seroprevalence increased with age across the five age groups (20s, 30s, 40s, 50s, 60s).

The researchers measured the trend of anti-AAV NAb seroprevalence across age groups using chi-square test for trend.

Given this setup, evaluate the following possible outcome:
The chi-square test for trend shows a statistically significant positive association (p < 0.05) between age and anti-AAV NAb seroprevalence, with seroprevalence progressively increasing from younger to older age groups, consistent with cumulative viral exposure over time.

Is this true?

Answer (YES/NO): NO